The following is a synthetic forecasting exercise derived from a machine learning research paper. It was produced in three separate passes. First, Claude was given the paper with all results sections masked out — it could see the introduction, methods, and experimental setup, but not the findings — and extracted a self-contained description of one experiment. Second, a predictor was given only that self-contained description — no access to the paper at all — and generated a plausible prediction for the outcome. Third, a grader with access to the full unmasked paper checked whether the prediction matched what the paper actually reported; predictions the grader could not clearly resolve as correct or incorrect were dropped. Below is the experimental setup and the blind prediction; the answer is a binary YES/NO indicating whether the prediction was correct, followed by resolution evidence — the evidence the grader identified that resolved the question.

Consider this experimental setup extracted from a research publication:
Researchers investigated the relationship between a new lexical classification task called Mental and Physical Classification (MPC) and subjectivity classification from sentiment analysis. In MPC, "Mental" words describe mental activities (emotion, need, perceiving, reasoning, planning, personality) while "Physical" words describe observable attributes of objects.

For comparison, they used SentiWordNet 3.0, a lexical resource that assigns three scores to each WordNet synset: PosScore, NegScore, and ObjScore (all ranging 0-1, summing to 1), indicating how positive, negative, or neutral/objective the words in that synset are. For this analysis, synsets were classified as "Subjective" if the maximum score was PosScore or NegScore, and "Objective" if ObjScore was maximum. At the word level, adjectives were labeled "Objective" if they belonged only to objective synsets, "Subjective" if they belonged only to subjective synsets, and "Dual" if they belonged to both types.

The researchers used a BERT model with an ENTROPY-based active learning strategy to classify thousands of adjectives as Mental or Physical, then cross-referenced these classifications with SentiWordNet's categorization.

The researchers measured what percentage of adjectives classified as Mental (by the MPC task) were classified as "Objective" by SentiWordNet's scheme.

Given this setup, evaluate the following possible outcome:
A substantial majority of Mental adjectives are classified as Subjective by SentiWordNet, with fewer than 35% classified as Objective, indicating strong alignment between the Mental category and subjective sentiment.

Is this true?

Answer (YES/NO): NO